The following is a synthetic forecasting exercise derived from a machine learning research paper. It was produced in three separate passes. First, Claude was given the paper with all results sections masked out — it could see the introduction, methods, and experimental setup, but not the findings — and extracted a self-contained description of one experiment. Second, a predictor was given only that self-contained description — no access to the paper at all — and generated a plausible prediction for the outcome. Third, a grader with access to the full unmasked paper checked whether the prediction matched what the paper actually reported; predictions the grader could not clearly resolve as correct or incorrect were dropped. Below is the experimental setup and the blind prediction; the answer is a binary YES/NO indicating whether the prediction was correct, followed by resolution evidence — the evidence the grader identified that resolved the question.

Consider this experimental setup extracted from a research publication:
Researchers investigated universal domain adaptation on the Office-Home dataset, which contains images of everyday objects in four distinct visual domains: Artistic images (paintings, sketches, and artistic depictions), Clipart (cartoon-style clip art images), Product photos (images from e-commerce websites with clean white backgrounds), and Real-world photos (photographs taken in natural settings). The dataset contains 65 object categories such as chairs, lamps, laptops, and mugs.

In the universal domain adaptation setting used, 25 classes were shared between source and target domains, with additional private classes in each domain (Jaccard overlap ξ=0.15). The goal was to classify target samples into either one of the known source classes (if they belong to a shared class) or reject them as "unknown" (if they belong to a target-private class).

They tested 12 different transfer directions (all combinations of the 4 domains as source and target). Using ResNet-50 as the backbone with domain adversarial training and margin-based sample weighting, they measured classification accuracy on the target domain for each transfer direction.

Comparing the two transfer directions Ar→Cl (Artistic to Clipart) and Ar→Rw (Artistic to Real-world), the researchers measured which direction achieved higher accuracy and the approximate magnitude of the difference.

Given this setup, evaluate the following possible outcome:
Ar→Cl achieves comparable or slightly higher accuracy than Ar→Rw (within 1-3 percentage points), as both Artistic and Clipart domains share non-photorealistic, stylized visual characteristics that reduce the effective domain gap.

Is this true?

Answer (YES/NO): NO